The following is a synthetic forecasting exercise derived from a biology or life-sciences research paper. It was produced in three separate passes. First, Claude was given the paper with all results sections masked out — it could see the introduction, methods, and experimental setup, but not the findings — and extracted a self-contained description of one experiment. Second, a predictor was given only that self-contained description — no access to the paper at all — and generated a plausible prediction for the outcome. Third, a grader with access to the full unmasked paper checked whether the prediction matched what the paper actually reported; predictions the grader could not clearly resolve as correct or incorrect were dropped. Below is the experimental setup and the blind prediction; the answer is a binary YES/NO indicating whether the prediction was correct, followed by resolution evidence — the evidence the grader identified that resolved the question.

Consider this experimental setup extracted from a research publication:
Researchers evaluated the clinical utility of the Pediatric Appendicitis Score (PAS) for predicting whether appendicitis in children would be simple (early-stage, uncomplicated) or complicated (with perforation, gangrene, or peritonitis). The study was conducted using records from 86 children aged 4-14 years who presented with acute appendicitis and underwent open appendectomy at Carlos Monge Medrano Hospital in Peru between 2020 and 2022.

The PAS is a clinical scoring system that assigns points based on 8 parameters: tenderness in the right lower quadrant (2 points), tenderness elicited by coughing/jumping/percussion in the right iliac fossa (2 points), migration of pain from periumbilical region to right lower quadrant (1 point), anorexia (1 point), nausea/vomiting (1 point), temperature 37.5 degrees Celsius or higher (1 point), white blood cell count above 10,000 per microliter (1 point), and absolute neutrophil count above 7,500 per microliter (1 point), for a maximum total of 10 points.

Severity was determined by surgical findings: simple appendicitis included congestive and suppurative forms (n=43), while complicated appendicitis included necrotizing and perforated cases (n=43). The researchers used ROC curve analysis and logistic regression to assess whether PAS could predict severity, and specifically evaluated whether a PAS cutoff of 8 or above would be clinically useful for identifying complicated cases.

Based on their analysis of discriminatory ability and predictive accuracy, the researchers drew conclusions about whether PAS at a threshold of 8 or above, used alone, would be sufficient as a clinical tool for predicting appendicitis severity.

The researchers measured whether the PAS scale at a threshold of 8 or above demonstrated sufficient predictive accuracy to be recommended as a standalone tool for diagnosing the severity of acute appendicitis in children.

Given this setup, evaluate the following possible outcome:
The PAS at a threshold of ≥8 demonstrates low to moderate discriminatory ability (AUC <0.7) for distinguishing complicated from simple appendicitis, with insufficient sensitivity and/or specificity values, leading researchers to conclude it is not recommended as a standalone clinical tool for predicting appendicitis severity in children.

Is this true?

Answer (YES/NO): YES